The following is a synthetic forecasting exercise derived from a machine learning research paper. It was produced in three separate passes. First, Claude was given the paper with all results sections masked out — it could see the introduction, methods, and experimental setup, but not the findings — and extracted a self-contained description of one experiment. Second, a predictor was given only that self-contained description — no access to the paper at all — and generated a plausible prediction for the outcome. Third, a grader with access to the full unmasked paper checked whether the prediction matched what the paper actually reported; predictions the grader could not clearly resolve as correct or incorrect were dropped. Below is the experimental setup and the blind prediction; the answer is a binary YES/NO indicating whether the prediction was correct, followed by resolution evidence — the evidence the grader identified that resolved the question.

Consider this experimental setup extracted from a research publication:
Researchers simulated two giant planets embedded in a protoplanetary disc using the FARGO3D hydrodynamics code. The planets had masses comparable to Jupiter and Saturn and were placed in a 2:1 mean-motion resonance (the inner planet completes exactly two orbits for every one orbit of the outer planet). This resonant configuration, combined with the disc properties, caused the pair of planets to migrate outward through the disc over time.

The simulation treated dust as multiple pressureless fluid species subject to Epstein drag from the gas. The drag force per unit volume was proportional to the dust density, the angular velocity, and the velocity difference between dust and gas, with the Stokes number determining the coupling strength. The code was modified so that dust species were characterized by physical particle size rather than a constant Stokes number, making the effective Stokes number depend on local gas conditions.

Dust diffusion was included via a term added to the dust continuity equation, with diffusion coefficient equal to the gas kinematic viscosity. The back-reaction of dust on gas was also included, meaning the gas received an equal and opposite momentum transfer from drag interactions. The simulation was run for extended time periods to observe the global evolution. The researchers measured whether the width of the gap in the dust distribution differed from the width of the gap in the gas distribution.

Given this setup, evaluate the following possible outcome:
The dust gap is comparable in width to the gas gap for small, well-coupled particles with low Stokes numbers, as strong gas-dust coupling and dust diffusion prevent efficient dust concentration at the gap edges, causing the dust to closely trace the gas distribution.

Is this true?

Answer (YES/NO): NO